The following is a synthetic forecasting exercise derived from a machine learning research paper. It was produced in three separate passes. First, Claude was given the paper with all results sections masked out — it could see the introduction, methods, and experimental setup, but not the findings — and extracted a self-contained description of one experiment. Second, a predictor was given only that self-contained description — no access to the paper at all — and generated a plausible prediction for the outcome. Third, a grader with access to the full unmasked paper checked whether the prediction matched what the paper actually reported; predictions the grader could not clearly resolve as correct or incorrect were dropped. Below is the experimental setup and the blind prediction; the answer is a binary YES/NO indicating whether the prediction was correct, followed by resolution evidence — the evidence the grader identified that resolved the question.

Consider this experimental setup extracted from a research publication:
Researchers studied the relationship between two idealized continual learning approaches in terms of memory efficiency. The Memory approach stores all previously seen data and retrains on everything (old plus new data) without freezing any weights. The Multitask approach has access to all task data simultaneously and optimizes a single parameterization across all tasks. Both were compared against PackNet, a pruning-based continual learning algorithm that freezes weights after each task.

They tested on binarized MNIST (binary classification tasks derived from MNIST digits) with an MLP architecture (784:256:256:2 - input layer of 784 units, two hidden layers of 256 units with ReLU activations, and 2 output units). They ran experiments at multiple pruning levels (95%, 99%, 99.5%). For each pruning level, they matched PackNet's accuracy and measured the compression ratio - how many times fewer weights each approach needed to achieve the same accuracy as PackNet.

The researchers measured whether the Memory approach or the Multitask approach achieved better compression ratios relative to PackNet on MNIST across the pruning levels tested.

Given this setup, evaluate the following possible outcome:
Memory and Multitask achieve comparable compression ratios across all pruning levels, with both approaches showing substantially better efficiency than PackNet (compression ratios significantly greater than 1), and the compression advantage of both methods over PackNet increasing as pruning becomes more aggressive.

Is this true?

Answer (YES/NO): NO